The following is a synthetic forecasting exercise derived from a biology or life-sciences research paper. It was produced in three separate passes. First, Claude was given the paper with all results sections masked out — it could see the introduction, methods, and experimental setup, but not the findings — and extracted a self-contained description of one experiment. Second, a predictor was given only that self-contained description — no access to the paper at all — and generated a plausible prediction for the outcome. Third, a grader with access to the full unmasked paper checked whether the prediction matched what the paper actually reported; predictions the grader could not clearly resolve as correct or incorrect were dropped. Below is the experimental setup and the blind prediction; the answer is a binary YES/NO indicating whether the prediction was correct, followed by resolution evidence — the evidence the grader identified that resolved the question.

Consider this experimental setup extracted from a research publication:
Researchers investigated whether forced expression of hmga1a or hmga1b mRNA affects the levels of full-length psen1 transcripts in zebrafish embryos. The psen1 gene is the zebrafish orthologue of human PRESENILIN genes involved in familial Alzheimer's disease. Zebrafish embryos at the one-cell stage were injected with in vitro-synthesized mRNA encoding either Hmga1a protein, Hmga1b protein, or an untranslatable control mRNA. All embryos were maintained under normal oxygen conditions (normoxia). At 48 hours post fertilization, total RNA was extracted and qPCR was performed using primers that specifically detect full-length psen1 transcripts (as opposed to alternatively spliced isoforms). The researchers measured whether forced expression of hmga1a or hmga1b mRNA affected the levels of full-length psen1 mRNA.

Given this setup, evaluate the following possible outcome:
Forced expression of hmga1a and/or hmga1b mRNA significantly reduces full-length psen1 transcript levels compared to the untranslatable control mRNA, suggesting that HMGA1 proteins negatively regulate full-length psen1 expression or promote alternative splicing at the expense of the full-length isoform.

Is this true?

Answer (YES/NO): NO